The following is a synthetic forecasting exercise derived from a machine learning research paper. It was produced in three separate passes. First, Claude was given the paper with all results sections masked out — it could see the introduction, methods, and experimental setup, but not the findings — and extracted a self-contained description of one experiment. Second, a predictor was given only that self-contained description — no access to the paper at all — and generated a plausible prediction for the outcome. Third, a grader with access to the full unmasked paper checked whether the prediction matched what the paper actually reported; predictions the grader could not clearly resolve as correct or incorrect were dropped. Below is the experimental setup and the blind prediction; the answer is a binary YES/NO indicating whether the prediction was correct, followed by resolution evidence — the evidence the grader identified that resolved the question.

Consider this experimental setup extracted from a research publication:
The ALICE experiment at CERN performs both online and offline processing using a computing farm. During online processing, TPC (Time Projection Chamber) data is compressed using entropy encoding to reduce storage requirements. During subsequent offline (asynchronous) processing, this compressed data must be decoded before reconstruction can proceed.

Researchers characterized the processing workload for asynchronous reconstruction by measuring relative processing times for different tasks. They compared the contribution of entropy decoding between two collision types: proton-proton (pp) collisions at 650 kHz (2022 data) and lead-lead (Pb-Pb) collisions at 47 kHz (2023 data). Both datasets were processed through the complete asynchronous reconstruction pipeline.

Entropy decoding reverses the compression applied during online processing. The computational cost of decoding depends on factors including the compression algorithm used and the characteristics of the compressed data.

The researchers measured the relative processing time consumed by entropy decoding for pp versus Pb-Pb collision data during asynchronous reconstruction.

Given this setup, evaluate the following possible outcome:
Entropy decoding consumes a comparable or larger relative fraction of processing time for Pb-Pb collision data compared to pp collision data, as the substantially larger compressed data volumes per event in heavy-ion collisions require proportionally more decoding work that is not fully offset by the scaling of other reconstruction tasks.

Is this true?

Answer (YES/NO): NO